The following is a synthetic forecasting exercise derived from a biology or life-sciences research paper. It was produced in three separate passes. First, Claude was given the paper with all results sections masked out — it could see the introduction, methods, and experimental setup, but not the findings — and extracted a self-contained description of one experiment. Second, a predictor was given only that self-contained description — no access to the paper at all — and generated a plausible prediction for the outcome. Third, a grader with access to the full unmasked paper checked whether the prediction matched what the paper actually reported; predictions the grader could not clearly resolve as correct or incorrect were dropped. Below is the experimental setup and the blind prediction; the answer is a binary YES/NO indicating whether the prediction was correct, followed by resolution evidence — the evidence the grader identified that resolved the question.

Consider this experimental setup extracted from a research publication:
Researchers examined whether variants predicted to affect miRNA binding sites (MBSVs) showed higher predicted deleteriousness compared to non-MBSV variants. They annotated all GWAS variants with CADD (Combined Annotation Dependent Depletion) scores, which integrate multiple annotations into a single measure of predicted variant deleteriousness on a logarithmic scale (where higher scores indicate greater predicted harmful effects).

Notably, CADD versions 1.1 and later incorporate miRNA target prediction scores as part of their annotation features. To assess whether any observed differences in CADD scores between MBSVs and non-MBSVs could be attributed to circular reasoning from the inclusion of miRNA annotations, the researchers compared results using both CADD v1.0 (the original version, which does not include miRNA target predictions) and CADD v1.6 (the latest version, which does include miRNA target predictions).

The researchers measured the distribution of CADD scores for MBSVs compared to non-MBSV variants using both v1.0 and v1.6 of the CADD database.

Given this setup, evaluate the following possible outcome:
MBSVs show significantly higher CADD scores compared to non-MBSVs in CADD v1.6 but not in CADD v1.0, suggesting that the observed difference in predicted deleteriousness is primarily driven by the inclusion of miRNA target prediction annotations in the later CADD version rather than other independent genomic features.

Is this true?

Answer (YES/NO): NO